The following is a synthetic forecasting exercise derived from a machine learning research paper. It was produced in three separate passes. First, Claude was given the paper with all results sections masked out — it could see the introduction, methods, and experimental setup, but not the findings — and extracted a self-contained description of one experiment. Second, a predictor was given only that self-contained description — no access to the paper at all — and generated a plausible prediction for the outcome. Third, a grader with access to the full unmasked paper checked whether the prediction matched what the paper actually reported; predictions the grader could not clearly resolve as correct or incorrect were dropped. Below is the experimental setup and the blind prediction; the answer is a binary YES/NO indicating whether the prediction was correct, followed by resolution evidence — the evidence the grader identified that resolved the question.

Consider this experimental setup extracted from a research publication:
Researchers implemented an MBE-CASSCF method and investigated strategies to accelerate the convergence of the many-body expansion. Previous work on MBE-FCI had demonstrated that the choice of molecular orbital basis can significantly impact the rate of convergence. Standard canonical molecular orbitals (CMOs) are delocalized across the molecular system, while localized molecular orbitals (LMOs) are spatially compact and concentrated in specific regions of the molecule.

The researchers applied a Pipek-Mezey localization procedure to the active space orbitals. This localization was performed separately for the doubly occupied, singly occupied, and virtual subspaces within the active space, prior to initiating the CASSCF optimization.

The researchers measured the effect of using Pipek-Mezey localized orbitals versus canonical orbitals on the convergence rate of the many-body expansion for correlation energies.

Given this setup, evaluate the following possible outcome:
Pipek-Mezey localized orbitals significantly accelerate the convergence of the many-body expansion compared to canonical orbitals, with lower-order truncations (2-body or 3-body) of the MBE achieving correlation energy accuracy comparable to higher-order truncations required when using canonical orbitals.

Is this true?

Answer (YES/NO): NO